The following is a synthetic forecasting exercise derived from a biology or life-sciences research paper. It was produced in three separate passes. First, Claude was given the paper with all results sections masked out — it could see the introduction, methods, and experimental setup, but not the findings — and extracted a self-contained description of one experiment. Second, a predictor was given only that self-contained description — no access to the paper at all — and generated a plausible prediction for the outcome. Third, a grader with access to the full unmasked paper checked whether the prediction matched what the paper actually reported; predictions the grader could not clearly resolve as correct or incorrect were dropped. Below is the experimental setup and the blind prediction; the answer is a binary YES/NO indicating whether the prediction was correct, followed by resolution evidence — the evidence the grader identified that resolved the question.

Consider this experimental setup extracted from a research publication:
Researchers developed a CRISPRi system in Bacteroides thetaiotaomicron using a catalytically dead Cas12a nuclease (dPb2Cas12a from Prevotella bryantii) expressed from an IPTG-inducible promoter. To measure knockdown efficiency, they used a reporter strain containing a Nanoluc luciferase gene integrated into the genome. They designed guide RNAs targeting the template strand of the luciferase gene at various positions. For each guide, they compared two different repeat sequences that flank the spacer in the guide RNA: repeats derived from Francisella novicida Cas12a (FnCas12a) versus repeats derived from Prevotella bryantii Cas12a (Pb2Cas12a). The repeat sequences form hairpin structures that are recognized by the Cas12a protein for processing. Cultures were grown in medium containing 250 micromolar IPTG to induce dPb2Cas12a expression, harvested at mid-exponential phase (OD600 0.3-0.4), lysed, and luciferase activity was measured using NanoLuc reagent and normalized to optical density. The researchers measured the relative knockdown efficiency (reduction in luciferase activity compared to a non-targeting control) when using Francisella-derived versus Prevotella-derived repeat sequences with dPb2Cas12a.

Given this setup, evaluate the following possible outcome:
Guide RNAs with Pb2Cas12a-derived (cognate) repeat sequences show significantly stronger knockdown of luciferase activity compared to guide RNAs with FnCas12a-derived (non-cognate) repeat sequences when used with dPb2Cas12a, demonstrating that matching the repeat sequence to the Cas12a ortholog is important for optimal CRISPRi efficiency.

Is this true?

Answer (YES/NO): NO